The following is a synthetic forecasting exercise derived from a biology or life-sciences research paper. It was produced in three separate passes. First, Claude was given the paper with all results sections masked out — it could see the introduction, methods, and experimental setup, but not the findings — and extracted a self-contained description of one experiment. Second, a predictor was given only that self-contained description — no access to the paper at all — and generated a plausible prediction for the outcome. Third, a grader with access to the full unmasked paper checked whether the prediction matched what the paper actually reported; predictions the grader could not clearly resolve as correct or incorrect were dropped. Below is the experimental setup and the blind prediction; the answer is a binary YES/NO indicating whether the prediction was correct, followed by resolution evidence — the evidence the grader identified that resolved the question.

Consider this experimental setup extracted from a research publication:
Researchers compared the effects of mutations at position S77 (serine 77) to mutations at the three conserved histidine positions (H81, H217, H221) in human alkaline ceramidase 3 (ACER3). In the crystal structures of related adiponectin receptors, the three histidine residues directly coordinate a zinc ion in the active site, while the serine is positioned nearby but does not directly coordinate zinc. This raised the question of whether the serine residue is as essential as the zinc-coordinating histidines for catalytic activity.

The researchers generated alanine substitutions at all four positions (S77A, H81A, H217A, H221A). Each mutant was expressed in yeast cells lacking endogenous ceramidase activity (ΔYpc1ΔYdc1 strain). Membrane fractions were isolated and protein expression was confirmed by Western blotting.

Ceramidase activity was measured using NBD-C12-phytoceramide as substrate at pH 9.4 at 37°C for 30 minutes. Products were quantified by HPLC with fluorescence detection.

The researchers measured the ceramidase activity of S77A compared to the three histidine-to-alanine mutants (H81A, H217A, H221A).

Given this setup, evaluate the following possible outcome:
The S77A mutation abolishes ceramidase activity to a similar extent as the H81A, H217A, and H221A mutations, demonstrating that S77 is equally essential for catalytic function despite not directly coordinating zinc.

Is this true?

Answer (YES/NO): NO